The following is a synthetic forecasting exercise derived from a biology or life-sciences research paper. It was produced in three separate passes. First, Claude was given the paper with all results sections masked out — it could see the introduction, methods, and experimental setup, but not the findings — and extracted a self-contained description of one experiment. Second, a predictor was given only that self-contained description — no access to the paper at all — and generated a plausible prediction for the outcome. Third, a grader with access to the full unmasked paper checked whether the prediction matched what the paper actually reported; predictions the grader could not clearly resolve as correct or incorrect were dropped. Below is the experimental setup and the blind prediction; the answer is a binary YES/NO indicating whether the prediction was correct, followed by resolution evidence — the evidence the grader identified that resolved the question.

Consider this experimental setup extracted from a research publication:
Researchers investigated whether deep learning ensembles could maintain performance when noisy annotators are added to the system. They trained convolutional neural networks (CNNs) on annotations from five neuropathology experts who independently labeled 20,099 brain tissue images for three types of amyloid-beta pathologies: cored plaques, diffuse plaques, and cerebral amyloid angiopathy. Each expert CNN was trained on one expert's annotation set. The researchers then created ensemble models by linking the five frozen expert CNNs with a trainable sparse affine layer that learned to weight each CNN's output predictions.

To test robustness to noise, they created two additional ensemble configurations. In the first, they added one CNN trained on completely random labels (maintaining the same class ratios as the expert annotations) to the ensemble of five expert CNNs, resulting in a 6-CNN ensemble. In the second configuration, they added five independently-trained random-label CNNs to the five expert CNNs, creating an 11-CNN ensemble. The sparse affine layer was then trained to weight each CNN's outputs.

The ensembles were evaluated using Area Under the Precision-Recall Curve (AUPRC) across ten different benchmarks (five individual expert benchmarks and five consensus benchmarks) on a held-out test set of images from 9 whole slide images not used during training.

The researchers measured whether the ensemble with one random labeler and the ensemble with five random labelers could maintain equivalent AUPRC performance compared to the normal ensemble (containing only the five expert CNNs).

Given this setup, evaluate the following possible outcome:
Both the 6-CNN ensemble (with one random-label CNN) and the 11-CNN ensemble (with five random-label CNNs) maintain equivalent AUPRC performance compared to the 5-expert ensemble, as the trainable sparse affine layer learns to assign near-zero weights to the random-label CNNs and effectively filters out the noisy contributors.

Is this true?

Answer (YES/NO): YES